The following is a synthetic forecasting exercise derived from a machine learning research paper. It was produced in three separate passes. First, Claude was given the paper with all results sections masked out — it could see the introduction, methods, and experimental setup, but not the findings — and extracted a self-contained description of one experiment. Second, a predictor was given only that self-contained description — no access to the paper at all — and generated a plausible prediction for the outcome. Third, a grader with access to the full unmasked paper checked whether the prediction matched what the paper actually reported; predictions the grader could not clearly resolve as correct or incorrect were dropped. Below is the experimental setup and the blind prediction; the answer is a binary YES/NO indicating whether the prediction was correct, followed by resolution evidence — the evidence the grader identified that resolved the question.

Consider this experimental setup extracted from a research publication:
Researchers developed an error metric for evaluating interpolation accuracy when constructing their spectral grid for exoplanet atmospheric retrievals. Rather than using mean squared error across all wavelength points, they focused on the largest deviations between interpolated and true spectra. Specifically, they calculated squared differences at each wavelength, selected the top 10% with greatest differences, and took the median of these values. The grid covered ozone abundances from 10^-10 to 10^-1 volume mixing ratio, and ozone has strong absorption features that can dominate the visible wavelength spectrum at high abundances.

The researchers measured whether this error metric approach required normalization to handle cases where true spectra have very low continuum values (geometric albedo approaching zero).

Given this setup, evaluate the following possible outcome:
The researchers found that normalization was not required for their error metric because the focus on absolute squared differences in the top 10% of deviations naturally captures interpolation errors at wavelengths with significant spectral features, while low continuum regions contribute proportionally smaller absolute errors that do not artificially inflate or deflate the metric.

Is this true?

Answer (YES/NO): NO